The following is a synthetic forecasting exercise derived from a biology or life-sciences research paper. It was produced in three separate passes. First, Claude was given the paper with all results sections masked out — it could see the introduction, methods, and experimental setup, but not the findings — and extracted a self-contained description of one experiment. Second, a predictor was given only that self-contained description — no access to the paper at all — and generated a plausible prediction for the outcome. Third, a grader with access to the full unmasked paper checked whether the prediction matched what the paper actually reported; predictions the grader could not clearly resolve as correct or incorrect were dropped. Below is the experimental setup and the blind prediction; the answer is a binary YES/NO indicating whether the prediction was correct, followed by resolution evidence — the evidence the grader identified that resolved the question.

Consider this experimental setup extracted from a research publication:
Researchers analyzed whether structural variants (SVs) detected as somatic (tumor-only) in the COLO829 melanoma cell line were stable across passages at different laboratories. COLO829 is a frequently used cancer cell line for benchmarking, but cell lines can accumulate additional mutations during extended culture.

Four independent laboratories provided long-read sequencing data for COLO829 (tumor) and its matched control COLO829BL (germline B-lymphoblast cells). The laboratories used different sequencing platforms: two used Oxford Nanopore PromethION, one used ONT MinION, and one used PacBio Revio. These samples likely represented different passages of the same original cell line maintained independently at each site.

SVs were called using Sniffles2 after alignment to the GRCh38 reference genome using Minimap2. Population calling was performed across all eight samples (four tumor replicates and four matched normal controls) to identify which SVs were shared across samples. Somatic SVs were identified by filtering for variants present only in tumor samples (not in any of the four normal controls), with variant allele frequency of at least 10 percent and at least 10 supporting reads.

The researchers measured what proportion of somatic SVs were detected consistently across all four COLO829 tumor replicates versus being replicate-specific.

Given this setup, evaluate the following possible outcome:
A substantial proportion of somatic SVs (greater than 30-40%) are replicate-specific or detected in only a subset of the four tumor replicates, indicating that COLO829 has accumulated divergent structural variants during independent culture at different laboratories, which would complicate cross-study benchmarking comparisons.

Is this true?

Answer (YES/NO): NO